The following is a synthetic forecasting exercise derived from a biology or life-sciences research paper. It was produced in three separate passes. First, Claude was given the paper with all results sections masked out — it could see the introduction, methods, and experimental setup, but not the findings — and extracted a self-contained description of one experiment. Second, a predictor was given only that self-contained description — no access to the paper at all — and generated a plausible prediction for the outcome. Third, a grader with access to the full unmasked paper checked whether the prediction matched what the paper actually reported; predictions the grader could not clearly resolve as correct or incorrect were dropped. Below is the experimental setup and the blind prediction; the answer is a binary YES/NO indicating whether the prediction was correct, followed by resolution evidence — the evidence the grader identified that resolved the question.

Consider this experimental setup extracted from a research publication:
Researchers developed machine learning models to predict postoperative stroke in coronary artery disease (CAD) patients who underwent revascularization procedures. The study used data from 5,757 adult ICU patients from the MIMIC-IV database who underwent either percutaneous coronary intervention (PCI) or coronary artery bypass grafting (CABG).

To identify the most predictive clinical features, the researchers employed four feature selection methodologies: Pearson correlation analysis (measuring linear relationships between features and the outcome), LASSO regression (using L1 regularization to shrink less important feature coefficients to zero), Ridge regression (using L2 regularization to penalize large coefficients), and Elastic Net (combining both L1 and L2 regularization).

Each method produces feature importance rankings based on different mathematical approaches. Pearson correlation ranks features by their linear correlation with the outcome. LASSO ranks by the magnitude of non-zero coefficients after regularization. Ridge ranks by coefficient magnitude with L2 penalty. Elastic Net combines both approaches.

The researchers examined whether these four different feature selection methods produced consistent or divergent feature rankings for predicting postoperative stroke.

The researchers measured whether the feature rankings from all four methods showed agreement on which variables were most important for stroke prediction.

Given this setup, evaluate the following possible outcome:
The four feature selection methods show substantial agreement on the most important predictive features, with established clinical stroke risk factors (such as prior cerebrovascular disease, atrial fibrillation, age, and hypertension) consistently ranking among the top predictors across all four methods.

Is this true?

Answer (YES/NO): NO